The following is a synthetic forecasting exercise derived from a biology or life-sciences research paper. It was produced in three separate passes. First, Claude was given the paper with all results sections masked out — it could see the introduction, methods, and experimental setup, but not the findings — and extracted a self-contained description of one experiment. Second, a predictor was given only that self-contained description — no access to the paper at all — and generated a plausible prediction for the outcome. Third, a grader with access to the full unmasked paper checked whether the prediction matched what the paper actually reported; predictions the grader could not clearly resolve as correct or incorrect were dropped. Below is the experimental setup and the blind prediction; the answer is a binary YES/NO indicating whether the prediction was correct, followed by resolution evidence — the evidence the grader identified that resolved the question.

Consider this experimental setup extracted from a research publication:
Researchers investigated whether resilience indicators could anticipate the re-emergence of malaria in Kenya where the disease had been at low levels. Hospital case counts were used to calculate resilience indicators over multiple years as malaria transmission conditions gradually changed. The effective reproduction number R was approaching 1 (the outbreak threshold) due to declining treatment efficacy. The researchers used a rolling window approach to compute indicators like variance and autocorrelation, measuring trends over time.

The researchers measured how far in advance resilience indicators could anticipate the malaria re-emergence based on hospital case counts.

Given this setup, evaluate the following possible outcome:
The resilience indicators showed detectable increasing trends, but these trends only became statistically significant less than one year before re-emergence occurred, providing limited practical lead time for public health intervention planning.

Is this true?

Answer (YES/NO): NO